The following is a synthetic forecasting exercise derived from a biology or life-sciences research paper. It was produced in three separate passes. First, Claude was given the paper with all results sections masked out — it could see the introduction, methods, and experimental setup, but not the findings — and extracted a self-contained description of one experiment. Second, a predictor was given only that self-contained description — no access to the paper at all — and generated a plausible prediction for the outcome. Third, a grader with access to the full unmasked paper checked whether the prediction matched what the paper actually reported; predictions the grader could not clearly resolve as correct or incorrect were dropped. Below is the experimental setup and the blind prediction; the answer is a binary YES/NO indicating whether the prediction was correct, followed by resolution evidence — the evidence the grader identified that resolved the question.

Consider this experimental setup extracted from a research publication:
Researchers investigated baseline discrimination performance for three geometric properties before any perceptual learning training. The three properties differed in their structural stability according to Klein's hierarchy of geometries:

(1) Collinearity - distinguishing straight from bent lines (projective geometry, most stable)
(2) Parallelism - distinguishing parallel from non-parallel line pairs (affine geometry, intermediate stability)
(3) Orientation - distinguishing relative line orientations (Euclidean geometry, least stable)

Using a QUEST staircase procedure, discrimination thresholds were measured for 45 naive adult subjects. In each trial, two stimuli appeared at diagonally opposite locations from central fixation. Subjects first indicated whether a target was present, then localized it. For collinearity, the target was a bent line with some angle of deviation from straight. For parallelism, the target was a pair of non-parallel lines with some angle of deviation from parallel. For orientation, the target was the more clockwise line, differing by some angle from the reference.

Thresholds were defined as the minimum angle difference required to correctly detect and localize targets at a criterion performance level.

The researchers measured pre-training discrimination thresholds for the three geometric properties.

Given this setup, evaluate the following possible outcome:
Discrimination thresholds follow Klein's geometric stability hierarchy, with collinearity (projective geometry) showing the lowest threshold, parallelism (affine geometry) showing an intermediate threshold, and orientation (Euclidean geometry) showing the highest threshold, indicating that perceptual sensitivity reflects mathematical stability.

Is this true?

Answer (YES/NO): YES